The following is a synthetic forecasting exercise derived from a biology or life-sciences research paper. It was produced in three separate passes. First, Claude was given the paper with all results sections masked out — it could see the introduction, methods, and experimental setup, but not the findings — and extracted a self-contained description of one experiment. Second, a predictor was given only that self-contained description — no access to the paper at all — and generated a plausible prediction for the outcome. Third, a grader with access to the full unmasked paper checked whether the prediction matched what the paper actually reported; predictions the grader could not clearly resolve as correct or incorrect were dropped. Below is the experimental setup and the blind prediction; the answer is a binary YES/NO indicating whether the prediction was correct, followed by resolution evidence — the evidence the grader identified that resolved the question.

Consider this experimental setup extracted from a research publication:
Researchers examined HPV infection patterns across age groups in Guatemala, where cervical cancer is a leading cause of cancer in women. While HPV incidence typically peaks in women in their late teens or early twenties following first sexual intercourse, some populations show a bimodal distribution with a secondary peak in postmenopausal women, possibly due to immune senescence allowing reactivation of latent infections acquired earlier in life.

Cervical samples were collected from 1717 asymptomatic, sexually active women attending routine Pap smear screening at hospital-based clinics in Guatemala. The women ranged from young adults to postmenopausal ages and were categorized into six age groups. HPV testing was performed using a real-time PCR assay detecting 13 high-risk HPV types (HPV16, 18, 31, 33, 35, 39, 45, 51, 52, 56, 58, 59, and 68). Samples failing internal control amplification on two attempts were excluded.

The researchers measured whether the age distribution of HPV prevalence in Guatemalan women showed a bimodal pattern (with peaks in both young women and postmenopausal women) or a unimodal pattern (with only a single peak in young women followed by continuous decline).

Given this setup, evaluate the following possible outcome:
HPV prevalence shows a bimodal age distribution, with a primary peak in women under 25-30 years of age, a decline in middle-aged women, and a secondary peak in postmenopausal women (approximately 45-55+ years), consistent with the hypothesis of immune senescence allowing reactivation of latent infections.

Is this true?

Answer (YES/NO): NO